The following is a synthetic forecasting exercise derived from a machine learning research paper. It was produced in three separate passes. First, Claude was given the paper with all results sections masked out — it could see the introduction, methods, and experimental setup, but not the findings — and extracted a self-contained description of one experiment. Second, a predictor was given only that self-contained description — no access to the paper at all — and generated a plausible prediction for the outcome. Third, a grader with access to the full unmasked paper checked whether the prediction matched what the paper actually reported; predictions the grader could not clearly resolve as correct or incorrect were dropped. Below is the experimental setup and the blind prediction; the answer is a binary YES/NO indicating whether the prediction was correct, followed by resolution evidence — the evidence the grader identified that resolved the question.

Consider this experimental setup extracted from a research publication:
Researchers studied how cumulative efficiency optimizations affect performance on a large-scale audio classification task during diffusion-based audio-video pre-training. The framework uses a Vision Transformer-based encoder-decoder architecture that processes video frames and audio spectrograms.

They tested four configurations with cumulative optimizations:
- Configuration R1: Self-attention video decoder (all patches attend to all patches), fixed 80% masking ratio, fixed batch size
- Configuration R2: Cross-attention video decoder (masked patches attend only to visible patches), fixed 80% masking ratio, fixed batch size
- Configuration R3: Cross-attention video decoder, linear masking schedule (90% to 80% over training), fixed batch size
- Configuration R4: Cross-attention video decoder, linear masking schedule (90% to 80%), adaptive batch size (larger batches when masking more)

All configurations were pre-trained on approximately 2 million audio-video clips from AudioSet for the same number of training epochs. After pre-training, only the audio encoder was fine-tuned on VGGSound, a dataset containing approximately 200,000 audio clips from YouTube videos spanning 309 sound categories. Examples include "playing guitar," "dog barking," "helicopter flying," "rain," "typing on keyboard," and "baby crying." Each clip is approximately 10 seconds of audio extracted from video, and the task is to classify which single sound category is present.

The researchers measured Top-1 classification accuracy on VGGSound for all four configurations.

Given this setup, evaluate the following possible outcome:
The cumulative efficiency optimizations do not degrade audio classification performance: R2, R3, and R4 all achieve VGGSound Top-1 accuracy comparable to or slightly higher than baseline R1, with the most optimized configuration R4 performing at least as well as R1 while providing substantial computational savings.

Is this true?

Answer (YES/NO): NO